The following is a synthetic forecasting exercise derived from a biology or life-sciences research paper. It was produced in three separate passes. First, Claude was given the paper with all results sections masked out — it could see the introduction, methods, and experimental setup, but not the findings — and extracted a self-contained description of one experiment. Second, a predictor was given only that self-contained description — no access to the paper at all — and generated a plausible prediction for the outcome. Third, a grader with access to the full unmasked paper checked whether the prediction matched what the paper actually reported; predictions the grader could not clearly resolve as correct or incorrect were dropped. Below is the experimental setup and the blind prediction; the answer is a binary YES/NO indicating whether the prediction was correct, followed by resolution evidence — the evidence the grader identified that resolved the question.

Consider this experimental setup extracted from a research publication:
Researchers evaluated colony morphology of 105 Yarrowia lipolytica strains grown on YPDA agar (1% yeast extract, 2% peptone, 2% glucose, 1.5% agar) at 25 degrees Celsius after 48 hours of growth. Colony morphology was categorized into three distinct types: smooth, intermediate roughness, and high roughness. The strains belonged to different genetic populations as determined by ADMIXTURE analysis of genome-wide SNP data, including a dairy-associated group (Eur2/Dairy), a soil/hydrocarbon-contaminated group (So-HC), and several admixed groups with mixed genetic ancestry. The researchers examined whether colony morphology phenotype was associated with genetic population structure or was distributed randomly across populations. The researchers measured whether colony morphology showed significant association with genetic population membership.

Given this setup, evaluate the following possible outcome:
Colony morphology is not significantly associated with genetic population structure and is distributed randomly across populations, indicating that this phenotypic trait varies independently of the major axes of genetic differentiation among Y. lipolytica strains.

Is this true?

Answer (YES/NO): NO